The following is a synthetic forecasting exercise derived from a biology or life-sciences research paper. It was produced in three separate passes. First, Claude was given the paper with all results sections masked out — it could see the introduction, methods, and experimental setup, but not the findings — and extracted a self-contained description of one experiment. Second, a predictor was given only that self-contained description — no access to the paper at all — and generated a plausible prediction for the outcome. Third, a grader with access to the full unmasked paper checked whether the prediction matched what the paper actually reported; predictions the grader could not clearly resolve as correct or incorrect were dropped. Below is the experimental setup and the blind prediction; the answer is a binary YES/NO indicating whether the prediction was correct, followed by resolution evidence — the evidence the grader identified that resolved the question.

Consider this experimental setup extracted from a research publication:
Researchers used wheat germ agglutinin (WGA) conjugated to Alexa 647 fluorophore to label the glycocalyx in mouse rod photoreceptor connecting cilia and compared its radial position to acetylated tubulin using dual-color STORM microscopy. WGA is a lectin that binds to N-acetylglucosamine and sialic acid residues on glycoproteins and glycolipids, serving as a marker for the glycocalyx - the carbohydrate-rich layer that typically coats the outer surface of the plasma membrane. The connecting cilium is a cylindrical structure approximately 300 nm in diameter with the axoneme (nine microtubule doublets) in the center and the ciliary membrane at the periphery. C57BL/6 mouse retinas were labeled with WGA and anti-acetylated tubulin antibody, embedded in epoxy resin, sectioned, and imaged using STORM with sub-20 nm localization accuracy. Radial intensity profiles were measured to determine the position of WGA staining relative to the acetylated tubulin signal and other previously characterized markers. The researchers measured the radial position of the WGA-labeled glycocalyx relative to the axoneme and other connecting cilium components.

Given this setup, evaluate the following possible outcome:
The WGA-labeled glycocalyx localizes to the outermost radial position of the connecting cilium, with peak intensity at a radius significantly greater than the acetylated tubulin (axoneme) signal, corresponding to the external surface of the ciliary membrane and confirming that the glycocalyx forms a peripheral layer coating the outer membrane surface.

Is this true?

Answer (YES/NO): YES